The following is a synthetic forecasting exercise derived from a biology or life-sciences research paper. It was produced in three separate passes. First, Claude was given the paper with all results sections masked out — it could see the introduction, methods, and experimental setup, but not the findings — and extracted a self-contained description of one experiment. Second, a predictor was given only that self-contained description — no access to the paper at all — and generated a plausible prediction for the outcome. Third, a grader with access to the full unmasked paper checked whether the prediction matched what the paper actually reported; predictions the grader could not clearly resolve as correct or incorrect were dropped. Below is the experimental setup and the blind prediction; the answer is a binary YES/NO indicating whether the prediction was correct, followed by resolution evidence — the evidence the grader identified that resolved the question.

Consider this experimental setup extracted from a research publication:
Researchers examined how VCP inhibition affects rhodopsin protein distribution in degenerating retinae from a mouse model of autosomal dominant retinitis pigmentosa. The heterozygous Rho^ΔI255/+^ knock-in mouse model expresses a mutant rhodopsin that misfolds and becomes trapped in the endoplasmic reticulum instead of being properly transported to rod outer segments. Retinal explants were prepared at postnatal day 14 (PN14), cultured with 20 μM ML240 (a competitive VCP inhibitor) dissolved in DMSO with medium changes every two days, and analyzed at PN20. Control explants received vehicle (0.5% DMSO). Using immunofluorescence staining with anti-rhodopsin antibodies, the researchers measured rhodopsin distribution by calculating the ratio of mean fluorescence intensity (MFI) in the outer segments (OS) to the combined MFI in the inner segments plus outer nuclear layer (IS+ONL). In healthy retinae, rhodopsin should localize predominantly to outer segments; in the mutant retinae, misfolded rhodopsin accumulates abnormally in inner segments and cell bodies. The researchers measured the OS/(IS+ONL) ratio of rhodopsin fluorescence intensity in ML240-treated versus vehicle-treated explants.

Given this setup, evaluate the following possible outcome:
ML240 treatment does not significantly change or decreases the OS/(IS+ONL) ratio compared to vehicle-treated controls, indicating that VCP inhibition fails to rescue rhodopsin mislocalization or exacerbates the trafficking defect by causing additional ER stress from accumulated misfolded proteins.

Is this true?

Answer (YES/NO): NO